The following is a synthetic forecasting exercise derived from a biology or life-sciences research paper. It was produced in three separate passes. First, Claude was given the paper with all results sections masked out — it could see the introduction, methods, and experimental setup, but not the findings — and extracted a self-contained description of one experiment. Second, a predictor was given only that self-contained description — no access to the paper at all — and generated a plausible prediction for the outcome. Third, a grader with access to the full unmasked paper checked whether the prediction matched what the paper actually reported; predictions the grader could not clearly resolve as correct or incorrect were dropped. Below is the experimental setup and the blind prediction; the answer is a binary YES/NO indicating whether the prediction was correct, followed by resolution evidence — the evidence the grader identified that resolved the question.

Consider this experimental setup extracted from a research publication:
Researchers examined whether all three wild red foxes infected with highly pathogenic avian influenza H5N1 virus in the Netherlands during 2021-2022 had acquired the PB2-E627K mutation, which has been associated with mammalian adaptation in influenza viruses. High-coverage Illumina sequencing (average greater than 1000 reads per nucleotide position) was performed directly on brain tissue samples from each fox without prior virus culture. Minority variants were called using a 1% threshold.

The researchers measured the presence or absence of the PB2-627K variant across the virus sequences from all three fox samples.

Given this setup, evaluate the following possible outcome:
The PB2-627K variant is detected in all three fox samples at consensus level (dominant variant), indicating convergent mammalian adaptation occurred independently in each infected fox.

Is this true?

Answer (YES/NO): NO